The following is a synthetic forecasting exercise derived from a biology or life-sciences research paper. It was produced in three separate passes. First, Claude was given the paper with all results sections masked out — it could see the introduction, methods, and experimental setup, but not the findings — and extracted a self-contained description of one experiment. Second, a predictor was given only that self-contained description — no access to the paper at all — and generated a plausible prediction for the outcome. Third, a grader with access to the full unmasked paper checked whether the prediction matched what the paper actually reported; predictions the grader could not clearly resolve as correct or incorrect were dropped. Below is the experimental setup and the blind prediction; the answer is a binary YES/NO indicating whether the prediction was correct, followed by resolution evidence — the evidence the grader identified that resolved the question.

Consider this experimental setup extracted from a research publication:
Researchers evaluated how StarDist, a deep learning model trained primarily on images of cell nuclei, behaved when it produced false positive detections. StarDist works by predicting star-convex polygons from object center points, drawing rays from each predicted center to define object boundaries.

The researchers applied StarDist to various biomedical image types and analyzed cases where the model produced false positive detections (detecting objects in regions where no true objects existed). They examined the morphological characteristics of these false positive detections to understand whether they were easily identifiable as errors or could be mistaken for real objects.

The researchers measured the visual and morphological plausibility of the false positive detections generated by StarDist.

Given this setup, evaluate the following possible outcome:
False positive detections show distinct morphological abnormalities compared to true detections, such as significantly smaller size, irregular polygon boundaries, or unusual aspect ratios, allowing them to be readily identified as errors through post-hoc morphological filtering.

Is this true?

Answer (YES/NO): NO